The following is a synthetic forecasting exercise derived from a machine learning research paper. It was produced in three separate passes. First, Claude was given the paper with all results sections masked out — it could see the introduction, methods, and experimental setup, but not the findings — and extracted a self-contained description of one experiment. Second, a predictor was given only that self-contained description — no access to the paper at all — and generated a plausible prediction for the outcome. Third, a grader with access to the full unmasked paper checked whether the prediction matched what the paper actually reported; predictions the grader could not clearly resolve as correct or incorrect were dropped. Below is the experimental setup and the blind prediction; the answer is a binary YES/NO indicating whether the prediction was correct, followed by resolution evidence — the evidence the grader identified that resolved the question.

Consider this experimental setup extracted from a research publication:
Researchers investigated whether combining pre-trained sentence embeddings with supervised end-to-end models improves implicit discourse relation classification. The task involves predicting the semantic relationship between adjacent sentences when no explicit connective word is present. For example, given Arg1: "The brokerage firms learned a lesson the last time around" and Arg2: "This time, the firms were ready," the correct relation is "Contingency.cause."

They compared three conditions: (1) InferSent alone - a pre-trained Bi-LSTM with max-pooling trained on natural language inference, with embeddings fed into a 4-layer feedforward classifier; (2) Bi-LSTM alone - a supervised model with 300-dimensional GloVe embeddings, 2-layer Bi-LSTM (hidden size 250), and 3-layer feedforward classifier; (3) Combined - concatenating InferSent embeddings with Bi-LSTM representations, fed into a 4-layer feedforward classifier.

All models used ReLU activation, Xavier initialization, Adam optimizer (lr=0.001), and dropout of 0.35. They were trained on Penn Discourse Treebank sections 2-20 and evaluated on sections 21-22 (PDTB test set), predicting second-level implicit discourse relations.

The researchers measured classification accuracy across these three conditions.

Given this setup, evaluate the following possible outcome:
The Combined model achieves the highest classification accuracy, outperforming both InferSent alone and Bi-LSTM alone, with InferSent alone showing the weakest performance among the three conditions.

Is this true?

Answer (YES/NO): YES